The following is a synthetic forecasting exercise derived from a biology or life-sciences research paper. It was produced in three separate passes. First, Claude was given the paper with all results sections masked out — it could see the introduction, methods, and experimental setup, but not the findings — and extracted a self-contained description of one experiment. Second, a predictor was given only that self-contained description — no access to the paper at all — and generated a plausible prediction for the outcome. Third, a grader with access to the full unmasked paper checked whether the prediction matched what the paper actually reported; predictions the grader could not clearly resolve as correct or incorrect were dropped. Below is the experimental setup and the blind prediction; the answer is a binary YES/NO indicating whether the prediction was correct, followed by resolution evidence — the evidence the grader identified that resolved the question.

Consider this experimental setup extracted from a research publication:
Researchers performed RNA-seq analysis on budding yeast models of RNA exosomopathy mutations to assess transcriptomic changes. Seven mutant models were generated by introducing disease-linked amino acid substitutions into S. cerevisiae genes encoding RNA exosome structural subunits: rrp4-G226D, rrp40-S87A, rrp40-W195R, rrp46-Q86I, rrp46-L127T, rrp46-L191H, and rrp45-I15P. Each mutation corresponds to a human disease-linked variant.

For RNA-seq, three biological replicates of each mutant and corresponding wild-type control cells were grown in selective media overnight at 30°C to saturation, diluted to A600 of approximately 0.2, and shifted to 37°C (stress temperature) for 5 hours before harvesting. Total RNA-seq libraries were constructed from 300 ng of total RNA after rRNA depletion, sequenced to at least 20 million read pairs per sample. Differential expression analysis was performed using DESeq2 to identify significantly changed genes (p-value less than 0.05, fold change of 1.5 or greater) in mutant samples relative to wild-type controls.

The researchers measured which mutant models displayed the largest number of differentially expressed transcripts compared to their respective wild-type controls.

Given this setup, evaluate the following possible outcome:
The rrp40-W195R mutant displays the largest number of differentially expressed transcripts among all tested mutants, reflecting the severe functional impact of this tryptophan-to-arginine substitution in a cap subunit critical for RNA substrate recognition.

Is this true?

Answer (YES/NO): NO